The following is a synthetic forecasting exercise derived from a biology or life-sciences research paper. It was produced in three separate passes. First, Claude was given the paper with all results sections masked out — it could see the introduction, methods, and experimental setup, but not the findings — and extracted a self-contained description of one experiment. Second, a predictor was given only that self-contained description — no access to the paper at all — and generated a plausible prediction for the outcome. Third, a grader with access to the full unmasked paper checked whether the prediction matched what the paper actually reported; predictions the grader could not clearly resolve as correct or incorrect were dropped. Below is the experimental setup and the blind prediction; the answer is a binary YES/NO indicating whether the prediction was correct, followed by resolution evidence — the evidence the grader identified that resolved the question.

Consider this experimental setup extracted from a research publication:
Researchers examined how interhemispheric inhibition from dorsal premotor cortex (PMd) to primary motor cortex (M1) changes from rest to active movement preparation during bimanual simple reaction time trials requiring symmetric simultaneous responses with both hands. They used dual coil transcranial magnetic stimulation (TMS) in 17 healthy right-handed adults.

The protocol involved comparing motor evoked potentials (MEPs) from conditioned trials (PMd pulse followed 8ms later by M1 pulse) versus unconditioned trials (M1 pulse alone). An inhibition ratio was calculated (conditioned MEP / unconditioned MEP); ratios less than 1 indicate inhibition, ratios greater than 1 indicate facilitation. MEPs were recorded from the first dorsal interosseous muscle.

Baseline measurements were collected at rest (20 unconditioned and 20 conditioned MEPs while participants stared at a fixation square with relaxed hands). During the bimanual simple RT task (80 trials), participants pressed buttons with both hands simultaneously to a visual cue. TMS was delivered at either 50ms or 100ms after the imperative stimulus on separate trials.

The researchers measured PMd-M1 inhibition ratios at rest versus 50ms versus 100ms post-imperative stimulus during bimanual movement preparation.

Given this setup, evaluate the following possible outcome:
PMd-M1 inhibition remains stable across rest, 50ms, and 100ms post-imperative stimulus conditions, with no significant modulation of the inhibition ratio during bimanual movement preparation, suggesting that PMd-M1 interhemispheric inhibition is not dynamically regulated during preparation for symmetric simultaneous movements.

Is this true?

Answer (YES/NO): YES